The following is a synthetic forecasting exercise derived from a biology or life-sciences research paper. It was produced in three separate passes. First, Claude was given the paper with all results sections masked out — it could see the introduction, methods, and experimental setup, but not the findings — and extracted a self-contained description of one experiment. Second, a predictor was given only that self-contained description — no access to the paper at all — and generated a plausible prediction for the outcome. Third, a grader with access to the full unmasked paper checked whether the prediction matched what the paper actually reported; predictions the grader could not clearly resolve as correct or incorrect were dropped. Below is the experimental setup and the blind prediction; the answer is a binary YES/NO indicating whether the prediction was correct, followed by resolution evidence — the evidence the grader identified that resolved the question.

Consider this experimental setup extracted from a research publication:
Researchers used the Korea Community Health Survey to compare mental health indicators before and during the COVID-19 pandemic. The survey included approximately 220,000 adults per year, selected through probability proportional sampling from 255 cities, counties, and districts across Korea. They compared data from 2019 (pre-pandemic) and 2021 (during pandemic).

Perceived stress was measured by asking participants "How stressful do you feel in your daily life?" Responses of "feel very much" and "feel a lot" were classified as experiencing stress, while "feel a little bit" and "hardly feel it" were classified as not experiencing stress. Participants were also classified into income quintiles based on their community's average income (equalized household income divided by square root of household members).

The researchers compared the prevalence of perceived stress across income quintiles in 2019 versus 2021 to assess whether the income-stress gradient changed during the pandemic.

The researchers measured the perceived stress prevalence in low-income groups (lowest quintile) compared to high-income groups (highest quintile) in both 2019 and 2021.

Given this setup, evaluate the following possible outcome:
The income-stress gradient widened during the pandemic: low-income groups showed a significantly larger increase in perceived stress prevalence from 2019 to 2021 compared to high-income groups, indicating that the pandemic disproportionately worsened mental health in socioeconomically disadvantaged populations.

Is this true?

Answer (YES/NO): NO